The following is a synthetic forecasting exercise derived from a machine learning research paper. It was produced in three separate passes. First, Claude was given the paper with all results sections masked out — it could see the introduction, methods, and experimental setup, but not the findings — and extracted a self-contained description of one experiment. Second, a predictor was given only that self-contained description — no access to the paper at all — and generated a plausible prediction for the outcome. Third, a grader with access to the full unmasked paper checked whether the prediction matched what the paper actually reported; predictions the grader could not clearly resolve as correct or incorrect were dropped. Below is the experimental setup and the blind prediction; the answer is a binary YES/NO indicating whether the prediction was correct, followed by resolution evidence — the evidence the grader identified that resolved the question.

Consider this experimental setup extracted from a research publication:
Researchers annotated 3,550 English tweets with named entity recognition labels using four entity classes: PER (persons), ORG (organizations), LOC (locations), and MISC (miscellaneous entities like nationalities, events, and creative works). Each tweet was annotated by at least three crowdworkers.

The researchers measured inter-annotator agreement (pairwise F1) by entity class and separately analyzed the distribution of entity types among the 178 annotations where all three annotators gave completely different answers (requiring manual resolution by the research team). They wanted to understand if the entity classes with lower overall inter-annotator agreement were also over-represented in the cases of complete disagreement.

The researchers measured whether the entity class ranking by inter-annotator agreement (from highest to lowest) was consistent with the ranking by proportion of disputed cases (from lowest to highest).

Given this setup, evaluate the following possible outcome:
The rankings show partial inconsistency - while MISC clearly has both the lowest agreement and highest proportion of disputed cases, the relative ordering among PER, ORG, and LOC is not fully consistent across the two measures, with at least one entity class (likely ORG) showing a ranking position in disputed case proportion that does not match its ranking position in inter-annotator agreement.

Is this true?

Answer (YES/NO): NO